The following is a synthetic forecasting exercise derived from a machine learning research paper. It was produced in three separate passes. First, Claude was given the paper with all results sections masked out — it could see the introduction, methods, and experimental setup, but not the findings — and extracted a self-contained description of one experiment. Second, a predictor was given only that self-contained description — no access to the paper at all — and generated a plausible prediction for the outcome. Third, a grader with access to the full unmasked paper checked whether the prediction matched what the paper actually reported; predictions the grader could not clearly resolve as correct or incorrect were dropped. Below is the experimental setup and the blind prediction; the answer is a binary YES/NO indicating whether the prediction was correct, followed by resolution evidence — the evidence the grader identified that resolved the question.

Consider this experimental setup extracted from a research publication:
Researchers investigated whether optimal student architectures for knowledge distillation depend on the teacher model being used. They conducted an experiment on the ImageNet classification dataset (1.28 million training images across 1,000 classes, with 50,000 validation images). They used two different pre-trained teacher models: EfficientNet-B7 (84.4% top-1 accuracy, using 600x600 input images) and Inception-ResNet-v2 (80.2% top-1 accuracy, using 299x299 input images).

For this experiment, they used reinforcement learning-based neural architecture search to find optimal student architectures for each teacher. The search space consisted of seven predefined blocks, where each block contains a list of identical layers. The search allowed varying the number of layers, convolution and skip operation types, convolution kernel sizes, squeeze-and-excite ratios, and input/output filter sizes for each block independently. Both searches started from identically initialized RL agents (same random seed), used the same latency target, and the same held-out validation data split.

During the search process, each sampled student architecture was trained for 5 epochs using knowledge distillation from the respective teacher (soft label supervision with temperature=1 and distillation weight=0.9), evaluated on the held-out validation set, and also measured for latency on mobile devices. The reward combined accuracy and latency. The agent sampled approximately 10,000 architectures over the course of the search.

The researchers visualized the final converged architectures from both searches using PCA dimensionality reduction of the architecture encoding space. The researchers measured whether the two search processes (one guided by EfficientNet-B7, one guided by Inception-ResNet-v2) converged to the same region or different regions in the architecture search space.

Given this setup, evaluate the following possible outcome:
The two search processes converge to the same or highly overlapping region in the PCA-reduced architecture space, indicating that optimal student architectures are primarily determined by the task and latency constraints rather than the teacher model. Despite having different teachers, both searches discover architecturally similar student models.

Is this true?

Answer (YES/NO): NO